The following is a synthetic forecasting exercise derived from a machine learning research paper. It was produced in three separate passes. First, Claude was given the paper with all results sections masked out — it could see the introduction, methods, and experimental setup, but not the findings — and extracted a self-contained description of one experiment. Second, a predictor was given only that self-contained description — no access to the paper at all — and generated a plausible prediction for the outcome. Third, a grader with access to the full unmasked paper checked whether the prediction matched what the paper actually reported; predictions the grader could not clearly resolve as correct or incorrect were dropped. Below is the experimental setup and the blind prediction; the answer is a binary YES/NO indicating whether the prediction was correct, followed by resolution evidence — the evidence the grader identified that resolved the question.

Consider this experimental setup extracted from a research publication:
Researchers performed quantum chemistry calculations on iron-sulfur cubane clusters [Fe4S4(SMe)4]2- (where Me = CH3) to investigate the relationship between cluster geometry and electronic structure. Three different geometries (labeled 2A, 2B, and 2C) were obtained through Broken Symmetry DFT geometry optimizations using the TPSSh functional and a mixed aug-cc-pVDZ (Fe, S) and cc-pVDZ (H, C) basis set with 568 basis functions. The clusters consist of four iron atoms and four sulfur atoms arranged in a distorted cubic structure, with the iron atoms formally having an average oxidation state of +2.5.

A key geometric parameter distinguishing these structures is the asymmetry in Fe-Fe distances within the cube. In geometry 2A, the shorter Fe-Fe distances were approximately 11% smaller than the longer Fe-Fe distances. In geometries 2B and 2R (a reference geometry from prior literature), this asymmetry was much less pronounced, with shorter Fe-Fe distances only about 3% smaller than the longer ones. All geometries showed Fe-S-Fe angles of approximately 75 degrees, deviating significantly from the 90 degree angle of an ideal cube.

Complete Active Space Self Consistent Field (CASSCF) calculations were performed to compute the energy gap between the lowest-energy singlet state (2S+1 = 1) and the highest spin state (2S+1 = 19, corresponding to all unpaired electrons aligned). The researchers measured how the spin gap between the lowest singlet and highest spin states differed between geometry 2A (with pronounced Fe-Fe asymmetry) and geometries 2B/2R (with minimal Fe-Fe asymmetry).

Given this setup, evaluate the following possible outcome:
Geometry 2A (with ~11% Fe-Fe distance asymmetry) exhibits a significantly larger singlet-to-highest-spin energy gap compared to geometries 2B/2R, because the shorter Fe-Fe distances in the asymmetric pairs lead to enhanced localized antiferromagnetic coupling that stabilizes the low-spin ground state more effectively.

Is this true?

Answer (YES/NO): NO